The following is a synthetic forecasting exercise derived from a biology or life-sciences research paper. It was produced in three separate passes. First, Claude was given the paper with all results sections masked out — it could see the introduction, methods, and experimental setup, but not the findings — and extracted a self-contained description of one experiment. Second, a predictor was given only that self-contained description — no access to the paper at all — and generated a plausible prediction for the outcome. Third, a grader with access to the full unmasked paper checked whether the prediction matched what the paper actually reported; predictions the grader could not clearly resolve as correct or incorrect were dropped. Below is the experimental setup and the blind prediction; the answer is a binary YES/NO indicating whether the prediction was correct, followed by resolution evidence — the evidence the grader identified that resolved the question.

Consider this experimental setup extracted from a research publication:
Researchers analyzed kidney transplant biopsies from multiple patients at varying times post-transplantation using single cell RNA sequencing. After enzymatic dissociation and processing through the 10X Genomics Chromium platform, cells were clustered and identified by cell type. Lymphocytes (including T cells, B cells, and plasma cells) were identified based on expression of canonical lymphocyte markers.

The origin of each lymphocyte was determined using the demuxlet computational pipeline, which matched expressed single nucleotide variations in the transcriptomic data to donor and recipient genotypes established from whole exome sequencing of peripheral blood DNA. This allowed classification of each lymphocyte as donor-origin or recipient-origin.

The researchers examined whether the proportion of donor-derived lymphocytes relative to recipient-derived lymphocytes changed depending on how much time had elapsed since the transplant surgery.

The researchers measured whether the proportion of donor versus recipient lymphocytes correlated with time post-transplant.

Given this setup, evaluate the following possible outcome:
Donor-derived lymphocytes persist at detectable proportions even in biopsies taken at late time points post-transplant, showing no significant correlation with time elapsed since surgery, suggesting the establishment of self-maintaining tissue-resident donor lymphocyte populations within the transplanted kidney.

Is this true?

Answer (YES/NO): NO